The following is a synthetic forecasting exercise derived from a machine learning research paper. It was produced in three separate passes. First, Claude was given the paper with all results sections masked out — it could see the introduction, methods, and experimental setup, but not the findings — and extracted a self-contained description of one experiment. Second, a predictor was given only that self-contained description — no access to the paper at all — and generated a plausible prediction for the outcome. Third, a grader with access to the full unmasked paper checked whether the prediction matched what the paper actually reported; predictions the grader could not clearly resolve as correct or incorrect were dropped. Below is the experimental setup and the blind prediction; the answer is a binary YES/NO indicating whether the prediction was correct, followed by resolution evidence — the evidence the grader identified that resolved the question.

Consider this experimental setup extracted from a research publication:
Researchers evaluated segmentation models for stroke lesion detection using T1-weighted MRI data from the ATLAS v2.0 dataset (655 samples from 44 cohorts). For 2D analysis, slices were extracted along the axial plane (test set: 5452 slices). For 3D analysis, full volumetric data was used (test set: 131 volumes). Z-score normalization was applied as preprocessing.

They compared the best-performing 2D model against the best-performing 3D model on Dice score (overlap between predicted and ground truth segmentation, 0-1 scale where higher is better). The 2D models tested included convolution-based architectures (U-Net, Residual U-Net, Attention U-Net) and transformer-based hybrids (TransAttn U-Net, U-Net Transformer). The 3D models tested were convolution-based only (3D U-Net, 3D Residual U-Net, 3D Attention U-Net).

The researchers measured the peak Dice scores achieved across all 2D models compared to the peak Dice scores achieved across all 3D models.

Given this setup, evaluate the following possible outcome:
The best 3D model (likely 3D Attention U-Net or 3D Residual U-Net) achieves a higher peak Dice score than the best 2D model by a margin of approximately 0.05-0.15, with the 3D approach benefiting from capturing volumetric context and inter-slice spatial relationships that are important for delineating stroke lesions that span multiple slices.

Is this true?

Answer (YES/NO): NO